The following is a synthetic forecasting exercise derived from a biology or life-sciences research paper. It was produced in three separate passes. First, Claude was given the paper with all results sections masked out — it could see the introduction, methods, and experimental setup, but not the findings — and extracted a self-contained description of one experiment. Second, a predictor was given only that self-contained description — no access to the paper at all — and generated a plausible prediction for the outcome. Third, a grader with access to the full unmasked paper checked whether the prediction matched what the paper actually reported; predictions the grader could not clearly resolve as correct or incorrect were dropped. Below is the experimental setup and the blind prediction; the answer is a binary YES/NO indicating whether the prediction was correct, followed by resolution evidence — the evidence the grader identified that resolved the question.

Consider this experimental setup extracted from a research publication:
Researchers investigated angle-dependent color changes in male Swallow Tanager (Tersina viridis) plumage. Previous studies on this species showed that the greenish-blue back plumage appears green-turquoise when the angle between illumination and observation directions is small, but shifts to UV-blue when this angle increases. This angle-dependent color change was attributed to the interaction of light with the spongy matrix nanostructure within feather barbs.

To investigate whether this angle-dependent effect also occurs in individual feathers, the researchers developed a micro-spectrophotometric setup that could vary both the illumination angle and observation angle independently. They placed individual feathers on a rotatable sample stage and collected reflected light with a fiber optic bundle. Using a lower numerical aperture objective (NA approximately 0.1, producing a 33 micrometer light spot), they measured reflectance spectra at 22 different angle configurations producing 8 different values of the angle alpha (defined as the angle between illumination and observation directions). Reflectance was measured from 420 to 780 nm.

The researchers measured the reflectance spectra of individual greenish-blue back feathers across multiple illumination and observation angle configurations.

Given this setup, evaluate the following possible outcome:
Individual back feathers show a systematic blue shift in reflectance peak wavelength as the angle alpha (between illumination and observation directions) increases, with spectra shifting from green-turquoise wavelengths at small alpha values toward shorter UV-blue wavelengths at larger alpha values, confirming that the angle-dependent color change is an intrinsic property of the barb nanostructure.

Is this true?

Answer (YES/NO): YES